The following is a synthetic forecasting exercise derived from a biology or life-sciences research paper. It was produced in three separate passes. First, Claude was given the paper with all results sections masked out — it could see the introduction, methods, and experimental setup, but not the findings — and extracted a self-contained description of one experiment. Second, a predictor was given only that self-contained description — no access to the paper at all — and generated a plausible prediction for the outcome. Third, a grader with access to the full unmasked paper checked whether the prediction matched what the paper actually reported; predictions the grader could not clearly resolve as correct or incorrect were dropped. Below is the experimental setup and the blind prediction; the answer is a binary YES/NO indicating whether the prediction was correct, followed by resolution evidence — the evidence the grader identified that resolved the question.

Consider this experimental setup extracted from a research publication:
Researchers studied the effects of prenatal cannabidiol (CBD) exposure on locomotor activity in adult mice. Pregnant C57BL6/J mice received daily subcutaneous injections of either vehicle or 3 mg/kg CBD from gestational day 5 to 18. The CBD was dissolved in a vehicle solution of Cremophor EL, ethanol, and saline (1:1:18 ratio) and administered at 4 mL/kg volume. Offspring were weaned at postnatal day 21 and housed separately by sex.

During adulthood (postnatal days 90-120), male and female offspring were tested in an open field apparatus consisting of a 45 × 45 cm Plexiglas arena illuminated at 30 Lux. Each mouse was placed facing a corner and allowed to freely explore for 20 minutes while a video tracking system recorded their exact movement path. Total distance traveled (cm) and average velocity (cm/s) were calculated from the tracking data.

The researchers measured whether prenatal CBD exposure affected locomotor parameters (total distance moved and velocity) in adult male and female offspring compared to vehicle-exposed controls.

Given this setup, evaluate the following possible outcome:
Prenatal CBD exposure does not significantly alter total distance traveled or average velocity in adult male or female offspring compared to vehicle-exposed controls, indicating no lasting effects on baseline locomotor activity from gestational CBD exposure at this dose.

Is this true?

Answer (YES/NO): YES